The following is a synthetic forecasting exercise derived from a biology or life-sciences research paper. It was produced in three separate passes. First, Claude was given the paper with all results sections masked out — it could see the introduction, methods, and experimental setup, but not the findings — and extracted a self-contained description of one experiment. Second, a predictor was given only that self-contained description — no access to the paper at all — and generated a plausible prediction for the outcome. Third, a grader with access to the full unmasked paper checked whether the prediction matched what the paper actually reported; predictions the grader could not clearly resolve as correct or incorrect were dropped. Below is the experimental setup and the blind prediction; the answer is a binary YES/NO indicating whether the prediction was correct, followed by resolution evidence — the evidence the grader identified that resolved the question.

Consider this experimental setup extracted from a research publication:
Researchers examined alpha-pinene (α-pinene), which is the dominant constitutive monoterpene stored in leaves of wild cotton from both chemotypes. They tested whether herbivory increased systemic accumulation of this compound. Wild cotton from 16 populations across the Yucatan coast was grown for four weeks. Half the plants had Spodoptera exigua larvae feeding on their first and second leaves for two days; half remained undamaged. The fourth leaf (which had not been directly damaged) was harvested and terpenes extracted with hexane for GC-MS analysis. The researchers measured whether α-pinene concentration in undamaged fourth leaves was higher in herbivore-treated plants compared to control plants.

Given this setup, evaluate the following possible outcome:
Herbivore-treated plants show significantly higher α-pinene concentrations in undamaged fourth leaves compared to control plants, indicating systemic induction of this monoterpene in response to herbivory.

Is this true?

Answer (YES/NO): NO